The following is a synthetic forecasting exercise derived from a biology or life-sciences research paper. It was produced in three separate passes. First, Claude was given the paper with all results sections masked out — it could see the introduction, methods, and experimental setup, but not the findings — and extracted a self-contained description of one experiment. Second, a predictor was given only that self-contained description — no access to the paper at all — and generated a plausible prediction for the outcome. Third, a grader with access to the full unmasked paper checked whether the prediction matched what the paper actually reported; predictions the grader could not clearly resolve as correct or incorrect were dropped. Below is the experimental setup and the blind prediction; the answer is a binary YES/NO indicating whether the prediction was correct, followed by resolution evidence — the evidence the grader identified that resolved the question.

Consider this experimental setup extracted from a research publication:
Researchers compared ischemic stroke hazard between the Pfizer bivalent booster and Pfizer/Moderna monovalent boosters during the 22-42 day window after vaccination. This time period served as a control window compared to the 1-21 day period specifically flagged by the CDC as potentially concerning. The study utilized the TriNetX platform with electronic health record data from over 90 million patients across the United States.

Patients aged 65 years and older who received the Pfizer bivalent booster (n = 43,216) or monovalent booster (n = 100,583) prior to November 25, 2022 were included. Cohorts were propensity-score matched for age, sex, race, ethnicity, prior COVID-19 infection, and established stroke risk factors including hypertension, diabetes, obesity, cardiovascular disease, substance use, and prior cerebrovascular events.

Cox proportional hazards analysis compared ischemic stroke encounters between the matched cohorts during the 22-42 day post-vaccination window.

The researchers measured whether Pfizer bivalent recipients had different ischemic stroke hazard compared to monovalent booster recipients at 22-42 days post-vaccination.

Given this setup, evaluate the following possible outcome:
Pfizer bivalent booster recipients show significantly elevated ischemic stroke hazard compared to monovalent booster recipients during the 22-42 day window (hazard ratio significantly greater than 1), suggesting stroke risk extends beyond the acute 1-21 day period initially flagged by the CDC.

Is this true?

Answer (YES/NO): NO